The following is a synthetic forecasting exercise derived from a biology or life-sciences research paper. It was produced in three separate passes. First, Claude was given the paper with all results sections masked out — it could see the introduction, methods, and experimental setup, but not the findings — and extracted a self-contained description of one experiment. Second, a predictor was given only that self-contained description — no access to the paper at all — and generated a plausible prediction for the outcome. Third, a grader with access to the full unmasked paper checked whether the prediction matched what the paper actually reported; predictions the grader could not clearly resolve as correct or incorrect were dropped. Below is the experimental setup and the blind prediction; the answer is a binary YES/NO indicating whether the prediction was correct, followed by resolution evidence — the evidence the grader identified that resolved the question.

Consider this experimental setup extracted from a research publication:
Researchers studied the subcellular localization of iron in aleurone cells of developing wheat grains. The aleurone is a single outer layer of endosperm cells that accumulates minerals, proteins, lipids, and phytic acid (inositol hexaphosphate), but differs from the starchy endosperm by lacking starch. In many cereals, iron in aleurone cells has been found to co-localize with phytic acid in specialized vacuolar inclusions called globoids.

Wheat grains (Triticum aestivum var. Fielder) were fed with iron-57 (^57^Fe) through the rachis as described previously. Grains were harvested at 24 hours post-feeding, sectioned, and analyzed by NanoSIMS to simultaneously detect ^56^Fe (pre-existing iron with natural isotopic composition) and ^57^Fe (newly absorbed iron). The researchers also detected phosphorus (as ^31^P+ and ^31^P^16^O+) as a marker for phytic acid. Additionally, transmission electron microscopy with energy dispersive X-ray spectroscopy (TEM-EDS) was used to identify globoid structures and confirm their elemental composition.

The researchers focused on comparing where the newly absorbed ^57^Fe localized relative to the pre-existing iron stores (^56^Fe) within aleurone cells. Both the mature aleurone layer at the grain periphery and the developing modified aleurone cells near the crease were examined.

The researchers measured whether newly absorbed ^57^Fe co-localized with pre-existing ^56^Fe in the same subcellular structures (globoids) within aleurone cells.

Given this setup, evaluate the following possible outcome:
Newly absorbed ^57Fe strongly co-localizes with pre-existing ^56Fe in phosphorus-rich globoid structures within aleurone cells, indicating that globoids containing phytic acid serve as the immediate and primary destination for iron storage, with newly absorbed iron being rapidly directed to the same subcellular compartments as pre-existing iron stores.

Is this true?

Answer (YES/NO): NO